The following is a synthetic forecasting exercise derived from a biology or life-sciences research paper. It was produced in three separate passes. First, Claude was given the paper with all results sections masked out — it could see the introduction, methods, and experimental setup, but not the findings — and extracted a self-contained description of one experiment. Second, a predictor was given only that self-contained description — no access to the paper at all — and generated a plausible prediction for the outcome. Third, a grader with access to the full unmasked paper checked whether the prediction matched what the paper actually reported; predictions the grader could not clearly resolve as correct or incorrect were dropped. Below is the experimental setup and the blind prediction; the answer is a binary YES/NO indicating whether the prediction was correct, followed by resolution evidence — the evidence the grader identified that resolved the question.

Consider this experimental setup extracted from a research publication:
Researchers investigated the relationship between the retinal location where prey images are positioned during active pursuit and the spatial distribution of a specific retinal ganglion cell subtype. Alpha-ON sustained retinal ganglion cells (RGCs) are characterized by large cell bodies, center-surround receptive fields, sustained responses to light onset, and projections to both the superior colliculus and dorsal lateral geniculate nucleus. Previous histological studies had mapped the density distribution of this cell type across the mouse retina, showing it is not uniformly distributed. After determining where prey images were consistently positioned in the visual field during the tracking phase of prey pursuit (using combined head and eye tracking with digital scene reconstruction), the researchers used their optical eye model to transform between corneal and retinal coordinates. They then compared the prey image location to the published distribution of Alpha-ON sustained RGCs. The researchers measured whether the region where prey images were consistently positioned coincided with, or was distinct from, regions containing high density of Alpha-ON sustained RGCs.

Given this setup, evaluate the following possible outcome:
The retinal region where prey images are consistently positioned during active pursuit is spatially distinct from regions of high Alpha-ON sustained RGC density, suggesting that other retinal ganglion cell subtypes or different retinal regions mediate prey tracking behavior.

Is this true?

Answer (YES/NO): NO